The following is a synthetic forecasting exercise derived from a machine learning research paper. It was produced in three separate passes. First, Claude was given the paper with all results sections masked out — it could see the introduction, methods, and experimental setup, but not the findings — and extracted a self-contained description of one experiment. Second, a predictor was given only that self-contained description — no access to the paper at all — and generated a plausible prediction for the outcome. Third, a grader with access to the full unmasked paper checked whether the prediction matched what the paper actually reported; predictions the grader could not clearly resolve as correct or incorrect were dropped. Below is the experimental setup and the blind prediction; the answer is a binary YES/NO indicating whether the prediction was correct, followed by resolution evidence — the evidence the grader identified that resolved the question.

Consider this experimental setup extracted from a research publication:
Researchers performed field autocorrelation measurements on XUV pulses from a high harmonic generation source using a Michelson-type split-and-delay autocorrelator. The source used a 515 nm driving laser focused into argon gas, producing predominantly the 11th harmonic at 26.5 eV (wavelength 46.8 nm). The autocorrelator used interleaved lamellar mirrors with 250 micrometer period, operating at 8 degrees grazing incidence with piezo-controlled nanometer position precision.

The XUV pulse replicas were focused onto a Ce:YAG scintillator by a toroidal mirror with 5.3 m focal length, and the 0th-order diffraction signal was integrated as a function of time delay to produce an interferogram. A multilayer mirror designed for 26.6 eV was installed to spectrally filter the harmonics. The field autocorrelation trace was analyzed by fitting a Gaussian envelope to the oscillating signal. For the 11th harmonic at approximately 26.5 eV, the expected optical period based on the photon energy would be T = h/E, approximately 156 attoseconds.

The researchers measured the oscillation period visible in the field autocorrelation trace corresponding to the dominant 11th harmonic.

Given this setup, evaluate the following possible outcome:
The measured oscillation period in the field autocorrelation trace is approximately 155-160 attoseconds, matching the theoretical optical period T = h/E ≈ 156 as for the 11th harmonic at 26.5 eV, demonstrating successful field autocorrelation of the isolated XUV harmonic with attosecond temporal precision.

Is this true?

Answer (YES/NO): NO